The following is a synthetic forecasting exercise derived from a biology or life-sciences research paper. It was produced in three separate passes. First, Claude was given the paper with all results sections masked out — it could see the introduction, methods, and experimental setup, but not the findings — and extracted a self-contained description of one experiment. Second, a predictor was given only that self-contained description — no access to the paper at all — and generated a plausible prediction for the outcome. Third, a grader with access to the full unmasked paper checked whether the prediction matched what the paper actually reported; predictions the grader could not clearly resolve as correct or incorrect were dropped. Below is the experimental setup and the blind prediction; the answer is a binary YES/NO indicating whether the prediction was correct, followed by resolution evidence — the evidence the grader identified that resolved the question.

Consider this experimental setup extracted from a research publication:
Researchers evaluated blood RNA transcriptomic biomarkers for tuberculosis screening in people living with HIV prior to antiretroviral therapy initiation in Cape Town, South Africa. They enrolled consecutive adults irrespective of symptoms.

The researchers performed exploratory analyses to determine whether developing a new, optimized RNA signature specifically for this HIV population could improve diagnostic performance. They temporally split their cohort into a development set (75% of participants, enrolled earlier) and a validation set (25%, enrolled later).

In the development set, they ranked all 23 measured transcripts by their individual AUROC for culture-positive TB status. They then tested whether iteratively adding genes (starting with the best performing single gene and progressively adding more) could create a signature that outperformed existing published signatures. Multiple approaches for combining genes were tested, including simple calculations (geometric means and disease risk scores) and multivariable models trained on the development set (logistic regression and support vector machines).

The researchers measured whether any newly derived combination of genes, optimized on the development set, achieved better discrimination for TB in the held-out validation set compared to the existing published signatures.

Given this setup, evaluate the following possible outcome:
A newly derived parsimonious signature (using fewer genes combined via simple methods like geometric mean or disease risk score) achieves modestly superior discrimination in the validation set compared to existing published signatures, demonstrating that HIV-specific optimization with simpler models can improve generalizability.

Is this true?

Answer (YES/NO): NO